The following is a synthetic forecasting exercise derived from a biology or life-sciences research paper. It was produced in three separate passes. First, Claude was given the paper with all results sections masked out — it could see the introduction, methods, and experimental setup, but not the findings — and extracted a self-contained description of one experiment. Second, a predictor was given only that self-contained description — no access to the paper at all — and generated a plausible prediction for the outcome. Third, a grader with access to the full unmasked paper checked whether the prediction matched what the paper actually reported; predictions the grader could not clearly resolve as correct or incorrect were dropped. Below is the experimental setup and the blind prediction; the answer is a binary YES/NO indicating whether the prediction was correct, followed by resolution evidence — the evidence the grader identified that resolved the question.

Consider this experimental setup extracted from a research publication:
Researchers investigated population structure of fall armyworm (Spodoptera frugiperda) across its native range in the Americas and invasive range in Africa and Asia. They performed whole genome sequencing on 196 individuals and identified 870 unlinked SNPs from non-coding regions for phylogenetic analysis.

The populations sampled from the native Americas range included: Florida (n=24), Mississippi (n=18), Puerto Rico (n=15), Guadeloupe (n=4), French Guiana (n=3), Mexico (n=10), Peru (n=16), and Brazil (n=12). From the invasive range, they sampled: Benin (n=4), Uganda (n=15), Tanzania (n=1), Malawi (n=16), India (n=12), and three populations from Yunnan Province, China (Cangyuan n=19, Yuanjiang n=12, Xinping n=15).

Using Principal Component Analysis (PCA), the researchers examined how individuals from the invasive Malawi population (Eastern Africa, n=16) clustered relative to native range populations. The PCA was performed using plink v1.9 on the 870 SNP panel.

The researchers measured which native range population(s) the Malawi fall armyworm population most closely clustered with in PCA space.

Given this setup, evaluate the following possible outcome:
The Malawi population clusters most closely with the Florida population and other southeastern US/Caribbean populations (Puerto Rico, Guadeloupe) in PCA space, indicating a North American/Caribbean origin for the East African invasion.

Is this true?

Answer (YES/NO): NO